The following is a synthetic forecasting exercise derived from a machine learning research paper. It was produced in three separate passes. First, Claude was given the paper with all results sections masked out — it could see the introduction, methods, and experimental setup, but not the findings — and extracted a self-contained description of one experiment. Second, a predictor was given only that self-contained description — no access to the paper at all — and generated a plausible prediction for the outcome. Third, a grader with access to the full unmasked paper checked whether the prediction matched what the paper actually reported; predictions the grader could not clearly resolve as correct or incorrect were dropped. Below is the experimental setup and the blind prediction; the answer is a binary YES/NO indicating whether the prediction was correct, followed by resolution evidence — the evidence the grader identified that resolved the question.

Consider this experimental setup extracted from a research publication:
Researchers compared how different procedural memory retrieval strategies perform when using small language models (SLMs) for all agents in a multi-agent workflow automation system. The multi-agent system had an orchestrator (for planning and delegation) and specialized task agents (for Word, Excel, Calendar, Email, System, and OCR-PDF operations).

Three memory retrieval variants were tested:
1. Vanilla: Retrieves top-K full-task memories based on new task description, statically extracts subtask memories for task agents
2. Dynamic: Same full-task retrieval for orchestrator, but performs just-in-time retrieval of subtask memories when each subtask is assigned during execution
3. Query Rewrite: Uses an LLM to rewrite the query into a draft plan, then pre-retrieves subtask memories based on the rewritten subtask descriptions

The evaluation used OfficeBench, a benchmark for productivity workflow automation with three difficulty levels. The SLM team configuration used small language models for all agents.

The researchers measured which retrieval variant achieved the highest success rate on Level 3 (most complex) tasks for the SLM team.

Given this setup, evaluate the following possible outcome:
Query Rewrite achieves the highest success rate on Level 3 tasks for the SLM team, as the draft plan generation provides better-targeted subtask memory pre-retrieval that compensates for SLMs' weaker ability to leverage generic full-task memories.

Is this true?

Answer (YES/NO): NO